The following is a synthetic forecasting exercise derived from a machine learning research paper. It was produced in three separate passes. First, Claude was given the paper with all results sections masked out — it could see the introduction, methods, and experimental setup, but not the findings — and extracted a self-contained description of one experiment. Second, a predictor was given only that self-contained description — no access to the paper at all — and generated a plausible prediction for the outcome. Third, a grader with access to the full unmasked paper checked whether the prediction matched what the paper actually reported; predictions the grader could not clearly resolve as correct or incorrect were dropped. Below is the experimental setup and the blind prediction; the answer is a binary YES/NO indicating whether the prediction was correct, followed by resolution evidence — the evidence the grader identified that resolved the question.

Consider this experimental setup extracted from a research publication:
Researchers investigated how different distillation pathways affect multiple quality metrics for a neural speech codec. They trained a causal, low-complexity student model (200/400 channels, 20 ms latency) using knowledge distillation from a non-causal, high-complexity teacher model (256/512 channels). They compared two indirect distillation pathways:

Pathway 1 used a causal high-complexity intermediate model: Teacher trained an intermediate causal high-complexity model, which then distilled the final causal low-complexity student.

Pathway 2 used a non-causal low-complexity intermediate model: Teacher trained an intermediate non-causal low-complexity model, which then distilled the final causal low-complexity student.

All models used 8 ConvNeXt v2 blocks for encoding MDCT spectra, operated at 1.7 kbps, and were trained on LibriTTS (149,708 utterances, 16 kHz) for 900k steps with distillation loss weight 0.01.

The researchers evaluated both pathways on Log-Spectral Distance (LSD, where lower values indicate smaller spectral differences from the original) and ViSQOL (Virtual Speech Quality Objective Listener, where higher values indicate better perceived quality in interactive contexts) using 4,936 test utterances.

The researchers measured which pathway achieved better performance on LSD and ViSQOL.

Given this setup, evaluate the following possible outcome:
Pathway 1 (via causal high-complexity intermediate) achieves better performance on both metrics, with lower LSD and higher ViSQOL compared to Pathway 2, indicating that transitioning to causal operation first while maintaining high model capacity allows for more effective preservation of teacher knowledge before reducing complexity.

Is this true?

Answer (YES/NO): NO